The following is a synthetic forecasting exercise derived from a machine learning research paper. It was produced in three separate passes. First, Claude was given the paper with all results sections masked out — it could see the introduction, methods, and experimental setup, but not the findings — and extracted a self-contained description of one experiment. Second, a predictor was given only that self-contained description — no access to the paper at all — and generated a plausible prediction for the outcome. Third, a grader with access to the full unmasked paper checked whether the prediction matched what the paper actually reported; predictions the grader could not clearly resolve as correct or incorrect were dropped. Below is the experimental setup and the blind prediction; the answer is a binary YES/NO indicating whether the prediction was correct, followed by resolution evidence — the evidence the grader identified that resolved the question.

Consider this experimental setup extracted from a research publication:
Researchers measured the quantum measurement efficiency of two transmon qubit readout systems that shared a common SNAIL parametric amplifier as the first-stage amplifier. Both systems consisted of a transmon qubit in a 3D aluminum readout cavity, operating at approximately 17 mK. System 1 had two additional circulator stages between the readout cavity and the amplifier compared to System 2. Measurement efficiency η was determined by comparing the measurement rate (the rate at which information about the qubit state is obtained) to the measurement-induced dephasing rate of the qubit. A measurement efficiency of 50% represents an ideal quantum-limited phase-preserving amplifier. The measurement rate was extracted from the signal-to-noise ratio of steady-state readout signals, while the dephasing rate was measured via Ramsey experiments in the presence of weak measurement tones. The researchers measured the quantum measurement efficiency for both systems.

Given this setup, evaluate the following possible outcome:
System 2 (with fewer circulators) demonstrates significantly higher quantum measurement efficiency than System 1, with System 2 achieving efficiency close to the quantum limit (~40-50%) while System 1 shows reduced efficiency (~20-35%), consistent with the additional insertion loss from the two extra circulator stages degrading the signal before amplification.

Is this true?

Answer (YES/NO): NO